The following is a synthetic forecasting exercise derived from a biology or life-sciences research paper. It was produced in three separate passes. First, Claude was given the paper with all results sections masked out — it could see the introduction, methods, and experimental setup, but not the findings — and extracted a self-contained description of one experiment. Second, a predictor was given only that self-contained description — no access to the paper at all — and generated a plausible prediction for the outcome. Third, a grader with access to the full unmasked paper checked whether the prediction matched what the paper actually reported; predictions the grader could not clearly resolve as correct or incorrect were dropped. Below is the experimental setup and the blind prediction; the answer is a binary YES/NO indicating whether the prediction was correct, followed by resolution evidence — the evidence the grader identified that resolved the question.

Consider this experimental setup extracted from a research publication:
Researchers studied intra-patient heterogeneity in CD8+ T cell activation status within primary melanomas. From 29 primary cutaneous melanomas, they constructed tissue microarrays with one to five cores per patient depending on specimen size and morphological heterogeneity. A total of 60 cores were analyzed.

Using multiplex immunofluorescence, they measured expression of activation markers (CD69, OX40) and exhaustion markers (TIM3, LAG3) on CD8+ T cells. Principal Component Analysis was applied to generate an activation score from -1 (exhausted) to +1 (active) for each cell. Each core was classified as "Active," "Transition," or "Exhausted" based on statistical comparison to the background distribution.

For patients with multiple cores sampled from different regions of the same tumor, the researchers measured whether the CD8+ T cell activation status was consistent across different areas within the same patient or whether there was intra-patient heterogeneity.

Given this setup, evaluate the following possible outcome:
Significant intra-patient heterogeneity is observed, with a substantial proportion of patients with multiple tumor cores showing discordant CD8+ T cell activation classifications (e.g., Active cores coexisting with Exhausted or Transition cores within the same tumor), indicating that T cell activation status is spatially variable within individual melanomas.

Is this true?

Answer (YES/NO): YES